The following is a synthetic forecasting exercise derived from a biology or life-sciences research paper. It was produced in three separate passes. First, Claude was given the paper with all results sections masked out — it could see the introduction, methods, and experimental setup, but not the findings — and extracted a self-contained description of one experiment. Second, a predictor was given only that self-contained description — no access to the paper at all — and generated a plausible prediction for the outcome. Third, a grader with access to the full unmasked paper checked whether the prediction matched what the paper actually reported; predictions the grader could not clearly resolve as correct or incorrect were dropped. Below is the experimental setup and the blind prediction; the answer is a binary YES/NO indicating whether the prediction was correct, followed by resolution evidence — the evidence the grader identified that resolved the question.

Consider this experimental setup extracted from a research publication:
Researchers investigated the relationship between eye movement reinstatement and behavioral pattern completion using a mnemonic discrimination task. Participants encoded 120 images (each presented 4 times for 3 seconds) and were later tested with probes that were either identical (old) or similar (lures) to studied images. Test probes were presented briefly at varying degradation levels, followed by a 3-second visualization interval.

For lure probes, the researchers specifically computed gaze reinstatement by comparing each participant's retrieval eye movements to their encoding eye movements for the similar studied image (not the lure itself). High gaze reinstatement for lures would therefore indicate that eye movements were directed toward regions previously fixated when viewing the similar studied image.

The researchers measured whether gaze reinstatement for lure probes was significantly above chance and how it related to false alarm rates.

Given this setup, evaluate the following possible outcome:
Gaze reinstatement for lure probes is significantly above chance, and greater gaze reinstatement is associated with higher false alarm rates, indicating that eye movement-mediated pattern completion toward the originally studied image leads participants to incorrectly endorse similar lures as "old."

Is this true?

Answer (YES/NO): YES